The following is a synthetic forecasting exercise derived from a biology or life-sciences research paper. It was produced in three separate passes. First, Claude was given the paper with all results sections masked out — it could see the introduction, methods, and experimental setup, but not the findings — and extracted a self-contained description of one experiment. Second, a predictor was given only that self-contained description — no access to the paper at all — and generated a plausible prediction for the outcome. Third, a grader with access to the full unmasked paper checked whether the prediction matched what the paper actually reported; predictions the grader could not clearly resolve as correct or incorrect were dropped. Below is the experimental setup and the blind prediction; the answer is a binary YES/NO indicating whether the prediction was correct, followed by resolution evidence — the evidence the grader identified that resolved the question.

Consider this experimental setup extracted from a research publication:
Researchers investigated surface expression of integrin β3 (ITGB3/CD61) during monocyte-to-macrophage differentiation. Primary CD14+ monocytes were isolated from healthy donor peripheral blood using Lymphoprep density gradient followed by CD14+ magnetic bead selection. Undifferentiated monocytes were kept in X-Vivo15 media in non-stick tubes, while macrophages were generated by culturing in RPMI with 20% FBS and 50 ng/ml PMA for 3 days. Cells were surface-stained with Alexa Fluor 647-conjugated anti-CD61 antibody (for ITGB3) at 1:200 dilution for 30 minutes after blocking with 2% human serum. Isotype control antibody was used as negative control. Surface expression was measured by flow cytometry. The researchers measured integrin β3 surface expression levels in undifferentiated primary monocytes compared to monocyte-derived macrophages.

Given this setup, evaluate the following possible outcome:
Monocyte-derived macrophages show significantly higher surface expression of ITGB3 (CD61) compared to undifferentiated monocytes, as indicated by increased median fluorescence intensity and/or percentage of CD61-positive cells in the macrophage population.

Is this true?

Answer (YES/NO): YES